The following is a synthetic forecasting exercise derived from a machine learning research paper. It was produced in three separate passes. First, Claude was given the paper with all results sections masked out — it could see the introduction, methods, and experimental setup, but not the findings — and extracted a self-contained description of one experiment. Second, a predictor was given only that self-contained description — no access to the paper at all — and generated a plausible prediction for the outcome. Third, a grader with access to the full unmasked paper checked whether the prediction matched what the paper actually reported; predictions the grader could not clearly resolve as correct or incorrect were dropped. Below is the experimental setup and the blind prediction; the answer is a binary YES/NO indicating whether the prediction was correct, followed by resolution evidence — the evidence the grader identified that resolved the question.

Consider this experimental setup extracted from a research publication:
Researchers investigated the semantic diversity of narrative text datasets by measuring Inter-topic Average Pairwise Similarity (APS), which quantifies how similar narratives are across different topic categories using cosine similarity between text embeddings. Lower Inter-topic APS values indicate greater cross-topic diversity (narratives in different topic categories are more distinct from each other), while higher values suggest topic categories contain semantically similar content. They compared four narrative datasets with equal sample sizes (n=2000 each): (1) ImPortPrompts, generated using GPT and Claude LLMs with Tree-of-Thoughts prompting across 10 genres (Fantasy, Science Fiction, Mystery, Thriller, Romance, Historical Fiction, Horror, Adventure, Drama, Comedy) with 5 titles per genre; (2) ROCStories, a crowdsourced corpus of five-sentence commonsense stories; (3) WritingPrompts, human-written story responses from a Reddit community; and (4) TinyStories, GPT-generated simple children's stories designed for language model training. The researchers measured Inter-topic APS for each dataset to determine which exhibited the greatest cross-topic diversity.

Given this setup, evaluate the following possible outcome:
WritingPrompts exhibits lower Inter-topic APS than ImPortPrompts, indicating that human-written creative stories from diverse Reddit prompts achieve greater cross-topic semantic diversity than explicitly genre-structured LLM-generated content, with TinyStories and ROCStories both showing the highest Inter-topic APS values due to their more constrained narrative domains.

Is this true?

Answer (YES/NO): NO